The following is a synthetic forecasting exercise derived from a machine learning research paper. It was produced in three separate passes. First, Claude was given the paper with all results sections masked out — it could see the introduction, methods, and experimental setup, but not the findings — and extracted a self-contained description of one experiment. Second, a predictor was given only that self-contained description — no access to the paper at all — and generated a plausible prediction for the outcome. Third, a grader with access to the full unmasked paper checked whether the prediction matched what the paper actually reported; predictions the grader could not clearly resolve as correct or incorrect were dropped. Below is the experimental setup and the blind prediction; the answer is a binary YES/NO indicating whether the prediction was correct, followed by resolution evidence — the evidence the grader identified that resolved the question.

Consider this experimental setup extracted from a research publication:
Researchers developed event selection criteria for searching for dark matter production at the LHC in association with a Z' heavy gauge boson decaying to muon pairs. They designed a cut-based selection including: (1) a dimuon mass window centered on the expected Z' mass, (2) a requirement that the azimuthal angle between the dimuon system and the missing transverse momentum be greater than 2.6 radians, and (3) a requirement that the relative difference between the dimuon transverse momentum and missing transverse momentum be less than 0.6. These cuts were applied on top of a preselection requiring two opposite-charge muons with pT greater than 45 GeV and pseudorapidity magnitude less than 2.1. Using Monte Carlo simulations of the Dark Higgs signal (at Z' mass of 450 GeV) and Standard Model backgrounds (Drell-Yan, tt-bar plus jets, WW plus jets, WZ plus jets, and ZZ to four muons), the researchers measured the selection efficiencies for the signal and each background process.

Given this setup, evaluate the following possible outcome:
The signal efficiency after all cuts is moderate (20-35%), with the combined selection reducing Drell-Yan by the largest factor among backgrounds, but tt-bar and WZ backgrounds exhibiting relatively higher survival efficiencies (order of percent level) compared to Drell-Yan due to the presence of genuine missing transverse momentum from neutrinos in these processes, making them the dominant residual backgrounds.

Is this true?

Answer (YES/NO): NO